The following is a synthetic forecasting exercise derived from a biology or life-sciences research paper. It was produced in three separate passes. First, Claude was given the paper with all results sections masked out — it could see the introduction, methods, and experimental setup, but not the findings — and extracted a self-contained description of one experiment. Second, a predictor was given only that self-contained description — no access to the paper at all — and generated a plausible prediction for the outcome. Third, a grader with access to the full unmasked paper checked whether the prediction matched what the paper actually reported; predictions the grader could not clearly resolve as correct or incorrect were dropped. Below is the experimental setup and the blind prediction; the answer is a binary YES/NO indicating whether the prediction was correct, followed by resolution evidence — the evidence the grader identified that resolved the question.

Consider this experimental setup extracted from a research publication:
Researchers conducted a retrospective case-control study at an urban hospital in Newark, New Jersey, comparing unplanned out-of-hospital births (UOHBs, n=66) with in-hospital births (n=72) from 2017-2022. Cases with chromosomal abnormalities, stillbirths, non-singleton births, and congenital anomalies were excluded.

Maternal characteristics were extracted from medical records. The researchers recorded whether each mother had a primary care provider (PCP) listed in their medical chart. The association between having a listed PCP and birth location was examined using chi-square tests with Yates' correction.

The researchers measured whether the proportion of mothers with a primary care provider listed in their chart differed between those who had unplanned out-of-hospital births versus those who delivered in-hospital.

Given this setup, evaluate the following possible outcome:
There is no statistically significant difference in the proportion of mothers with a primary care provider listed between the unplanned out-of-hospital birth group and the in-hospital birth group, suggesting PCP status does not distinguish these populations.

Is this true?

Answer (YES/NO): NO